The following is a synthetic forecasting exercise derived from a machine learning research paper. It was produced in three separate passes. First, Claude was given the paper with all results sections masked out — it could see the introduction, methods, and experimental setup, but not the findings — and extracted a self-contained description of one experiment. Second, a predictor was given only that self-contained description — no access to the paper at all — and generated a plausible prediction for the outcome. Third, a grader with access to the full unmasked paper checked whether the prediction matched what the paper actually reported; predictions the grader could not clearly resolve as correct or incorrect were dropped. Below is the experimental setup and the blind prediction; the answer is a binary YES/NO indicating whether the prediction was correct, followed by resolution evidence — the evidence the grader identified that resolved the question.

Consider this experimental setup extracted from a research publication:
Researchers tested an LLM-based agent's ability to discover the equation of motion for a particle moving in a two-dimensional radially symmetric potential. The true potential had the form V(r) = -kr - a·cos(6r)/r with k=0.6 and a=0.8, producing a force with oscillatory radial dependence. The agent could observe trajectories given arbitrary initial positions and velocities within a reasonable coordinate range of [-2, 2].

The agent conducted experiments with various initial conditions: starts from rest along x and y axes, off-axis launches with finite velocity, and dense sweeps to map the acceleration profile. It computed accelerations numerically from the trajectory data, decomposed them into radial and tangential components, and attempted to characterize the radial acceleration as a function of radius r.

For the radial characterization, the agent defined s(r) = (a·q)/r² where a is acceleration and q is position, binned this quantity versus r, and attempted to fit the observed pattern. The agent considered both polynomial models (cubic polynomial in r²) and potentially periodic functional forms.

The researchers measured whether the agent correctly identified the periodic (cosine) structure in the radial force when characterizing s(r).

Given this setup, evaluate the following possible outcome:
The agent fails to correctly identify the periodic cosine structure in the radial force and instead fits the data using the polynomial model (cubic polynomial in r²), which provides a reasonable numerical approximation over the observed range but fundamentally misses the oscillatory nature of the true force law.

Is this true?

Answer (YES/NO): YES